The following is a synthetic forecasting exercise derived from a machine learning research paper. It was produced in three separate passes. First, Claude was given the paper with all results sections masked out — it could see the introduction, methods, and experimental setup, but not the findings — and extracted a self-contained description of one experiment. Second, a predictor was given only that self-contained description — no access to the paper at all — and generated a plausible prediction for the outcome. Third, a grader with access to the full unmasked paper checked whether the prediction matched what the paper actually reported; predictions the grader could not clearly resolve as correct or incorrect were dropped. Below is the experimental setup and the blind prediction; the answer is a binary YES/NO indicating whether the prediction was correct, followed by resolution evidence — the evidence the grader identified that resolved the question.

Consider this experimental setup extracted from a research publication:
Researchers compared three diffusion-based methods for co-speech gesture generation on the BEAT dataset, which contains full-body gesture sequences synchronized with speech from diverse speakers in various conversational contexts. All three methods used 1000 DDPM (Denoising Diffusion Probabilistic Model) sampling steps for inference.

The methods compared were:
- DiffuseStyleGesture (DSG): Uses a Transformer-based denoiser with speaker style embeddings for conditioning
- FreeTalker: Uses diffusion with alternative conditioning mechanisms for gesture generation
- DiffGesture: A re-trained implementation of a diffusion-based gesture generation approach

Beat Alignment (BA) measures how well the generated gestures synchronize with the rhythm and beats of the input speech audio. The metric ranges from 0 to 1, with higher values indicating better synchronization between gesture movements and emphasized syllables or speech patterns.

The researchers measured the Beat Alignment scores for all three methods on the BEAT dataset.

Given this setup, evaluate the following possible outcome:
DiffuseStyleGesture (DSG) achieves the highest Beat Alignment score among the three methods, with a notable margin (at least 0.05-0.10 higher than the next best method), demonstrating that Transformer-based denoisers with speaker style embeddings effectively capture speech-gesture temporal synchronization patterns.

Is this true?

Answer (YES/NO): YES